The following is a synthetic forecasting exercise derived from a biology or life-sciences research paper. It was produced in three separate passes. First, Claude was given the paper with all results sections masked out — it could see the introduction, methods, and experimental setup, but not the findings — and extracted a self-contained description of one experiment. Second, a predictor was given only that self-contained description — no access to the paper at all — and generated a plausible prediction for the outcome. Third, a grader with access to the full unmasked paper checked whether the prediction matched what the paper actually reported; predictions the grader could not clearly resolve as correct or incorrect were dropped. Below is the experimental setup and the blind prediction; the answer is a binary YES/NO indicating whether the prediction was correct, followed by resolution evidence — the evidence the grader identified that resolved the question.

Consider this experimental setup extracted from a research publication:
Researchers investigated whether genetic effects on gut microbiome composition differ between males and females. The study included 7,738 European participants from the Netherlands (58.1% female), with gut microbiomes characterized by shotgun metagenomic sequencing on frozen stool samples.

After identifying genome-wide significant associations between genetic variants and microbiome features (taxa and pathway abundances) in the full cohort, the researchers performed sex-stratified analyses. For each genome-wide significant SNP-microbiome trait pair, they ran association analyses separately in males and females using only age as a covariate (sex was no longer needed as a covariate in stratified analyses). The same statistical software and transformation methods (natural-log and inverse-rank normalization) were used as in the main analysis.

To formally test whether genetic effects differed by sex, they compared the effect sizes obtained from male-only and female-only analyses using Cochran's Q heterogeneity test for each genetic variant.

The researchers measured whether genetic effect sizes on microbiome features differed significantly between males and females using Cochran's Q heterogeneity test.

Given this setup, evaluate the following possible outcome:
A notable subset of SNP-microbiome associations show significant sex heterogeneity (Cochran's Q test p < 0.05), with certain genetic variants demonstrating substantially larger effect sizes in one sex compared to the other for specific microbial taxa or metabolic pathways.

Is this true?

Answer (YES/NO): NO